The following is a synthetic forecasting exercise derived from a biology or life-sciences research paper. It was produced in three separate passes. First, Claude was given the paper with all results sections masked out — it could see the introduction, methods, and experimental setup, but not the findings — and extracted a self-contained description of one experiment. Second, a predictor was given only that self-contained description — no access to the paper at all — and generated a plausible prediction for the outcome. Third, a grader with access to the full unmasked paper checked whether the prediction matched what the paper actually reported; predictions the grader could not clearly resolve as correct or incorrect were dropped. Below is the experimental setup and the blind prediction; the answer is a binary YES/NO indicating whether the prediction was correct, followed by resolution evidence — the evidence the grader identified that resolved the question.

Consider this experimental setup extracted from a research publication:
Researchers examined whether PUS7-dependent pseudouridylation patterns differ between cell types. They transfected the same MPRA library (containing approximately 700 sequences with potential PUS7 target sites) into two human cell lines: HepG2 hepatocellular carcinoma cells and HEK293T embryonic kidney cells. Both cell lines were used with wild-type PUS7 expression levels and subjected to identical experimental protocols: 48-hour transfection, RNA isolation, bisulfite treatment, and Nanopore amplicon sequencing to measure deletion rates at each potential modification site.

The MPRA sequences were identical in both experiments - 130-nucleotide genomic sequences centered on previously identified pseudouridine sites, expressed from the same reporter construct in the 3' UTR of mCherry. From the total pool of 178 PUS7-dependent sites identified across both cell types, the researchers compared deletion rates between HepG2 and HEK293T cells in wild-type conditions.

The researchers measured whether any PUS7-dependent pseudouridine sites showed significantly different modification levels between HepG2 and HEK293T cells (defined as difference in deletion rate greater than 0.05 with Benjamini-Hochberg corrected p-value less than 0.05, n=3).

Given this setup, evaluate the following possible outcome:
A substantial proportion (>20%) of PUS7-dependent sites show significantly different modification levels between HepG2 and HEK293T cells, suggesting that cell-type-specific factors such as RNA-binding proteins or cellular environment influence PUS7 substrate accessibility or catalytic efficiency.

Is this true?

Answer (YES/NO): YES